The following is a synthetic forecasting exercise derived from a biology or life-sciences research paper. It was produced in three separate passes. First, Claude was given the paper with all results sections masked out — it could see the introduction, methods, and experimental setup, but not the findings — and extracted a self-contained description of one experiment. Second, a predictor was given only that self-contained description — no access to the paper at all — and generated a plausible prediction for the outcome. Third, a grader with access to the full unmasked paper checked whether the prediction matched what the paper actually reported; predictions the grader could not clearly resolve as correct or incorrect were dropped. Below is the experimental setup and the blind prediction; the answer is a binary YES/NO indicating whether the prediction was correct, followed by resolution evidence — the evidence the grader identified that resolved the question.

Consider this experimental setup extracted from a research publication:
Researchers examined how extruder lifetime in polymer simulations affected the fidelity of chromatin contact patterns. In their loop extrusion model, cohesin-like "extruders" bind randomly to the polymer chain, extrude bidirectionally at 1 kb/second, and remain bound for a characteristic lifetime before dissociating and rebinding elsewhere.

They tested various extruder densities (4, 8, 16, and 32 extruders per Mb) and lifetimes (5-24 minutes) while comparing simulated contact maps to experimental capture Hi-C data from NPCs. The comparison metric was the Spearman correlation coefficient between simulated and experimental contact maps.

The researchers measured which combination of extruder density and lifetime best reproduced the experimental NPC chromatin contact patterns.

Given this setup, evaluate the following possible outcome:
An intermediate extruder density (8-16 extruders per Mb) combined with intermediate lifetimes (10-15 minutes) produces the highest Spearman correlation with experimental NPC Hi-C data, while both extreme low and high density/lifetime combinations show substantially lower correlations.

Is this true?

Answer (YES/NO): NO